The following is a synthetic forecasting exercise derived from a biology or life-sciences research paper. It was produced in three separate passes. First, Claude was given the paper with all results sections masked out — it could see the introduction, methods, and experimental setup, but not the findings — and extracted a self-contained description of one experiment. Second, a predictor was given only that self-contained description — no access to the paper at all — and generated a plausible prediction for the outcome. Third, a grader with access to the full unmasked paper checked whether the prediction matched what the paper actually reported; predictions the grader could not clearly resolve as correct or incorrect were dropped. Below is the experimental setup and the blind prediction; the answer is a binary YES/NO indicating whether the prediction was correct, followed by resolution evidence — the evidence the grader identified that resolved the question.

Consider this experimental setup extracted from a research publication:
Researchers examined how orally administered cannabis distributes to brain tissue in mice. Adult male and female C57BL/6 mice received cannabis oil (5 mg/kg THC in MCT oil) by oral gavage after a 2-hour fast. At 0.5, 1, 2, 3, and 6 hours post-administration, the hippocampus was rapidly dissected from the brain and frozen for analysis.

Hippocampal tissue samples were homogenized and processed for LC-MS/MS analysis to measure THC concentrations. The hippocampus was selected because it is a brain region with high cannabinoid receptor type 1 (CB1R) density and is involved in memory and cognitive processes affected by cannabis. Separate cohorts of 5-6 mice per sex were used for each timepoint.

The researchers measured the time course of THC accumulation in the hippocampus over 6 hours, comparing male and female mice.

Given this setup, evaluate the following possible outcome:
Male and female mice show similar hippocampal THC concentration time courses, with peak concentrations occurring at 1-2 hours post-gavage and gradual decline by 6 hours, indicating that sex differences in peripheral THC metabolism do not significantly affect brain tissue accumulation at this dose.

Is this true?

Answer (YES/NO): NO